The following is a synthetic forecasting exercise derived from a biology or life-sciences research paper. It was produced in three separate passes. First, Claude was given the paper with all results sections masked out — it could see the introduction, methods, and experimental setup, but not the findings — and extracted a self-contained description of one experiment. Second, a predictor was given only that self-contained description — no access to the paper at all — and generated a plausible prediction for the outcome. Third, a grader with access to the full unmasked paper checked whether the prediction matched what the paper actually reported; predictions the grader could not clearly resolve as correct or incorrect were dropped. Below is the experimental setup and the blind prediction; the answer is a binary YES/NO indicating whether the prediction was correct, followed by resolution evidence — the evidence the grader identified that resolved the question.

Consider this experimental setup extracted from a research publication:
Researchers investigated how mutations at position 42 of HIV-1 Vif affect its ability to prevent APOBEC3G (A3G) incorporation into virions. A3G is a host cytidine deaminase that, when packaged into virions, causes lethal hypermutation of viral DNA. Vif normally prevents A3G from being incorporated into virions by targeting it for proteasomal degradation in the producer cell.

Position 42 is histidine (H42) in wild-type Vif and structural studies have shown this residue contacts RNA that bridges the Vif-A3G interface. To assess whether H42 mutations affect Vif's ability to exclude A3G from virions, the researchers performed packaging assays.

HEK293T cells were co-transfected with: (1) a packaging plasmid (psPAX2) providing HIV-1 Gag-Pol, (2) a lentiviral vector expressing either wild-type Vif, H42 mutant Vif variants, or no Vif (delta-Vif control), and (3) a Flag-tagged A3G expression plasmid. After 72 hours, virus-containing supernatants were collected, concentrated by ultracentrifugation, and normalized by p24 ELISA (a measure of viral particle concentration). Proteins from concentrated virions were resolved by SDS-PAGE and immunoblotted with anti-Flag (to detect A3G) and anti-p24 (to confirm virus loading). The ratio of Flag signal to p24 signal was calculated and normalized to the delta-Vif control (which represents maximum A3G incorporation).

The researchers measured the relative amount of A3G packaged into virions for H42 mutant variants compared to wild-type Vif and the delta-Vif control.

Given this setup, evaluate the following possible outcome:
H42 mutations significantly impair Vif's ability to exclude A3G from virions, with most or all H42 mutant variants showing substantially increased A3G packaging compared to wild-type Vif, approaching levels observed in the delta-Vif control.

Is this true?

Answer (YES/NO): NO